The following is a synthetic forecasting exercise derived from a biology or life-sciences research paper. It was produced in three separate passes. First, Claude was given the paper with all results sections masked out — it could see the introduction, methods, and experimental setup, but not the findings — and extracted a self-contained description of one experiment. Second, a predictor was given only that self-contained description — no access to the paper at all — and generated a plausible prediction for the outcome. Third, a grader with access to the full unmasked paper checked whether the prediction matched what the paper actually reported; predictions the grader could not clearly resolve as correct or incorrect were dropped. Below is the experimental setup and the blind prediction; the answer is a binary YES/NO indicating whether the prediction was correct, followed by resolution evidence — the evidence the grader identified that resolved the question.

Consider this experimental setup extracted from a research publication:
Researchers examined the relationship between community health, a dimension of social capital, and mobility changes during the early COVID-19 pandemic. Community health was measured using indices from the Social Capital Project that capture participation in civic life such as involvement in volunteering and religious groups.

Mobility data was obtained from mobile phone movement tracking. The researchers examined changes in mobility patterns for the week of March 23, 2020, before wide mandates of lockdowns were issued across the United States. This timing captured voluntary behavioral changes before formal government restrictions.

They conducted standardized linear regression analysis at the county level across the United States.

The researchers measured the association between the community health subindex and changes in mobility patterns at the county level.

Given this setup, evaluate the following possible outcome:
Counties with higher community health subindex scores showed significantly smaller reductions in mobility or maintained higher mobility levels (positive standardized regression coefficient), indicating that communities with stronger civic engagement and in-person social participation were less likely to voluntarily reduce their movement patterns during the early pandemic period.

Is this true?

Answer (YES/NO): NO